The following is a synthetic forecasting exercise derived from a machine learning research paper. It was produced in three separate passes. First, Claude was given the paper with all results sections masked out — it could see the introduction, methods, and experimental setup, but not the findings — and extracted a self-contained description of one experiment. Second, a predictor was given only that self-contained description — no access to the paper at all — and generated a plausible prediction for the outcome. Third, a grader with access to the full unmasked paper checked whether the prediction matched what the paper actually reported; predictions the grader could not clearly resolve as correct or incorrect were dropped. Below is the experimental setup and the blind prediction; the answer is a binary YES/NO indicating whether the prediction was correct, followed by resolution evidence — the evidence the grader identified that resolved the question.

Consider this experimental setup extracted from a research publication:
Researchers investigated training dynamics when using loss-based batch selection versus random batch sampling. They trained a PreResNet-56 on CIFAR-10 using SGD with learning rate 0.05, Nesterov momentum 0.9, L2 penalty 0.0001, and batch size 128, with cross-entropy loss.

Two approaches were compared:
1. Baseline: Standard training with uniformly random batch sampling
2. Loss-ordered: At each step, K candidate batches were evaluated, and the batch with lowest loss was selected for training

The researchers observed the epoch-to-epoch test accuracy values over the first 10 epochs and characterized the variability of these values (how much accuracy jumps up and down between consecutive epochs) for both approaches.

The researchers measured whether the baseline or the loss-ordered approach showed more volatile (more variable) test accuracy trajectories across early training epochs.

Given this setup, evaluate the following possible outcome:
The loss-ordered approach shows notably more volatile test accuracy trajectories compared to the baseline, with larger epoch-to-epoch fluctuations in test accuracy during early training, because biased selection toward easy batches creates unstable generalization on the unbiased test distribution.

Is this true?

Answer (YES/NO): NO